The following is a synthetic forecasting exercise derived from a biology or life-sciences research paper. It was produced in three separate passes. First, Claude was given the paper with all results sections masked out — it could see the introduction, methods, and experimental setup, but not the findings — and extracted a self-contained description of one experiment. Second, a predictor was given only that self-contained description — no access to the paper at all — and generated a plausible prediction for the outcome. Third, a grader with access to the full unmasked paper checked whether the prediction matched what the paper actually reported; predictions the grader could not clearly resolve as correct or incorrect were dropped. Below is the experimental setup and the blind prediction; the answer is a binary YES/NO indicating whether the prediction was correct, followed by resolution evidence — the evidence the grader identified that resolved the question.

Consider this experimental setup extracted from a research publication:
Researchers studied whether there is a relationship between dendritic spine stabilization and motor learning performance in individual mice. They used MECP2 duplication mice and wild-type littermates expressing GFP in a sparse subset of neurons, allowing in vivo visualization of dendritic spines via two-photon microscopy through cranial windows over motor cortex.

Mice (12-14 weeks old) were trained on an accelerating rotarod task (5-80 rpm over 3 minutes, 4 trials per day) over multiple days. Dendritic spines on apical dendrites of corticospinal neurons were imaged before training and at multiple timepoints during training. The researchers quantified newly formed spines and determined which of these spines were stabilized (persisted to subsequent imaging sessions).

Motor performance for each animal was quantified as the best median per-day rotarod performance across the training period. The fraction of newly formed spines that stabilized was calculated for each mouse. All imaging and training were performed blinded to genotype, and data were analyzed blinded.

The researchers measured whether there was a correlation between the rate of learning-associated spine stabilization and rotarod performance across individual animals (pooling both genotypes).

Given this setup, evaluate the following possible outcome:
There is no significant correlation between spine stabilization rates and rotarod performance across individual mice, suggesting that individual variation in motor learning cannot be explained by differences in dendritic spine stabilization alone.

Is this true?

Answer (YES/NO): NO